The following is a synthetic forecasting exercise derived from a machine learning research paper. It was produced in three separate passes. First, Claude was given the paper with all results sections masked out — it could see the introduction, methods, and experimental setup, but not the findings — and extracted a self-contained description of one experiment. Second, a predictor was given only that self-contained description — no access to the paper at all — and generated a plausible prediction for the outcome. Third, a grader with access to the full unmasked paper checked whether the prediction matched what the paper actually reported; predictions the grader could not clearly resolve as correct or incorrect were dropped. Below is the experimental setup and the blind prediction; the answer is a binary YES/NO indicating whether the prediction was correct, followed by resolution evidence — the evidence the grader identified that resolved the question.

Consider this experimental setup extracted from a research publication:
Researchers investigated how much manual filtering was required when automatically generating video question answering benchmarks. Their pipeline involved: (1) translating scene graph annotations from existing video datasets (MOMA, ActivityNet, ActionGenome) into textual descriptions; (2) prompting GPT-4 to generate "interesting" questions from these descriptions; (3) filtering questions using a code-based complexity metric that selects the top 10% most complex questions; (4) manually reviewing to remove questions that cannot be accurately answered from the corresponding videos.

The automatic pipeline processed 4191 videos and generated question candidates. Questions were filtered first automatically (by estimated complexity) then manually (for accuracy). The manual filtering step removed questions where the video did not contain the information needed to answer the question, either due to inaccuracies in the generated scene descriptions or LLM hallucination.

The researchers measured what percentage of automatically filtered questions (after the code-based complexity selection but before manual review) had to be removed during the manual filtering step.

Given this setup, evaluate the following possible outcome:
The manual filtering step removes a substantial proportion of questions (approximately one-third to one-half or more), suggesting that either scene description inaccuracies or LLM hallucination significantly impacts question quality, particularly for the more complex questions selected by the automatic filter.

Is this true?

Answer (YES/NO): NO